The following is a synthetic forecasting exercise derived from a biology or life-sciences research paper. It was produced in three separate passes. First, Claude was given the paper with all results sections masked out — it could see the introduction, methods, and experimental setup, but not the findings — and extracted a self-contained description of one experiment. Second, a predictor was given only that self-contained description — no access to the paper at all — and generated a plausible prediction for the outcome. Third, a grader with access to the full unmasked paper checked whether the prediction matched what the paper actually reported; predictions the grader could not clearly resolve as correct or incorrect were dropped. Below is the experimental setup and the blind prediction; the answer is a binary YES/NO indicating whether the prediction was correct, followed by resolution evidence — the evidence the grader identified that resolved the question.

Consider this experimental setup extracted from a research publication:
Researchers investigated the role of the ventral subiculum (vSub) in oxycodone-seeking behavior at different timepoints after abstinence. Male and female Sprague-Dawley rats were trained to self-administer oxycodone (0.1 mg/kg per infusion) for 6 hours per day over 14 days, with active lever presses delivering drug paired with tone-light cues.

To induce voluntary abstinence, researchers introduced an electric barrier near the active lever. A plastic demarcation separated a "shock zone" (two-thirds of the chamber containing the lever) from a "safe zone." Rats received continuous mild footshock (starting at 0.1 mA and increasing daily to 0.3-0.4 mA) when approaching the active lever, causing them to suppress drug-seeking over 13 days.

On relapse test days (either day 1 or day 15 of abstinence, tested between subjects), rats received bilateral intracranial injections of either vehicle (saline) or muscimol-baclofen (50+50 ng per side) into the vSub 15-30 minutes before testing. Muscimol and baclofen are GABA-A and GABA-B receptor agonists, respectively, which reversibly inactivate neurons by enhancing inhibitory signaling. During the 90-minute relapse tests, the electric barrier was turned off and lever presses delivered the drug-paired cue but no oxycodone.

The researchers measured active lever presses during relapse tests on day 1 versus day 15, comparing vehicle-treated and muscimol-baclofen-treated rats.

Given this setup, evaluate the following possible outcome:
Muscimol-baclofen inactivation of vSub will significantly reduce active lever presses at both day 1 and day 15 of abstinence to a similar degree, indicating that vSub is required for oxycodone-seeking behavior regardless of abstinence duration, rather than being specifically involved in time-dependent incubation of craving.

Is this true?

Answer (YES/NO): NO